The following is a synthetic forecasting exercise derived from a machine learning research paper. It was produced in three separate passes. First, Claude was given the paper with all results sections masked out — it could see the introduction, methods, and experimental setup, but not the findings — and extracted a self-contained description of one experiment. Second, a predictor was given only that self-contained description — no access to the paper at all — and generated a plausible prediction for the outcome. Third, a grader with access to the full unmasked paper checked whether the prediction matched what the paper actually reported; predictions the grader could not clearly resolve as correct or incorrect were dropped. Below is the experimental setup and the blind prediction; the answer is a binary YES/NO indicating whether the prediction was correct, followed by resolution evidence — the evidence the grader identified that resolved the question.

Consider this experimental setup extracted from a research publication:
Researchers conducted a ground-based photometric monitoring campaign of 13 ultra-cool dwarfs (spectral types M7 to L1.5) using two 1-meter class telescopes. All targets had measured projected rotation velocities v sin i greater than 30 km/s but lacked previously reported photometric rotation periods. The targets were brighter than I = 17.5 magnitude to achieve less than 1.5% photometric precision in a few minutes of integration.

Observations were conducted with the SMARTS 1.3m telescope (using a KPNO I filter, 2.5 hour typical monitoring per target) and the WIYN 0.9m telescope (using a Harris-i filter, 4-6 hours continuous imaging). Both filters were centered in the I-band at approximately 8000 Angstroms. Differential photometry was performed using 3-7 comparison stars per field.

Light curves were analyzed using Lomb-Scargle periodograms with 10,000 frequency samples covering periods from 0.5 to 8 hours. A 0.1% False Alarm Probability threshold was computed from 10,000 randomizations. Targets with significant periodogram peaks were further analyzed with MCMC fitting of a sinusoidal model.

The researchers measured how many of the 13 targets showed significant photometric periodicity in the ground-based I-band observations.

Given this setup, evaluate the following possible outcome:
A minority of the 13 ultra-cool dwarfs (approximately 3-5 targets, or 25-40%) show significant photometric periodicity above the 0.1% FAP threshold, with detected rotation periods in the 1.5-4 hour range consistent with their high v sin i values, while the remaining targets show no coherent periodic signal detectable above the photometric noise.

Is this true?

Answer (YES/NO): NO